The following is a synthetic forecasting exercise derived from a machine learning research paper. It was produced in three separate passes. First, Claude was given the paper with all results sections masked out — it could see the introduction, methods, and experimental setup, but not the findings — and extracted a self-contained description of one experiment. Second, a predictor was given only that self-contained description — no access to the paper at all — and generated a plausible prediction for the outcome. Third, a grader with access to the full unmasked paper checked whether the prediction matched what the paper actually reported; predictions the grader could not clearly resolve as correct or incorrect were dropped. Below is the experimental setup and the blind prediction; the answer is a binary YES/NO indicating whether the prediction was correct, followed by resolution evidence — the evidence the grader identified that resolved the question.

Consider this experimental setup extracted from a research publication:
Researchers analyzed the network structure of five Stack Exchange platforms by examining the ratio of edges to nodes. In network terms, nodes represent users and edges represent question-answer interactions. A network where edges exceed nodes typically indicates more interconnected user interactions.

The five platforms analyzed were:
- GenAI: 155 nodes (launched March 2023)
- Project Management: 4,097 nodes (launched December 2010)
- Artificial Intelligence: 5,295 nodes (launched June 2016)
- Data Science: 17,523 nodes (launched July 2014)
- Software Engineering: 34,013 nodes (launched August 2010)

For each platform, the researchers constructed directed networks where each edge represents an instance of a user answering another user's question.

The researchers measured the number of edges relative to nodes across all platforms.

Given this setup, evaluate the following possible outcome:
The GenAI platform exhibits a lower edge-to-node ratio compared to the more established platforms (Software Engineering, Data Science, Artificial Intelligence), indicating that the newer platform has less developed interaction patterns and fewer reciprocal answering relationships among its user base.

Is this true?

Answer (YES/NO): YES